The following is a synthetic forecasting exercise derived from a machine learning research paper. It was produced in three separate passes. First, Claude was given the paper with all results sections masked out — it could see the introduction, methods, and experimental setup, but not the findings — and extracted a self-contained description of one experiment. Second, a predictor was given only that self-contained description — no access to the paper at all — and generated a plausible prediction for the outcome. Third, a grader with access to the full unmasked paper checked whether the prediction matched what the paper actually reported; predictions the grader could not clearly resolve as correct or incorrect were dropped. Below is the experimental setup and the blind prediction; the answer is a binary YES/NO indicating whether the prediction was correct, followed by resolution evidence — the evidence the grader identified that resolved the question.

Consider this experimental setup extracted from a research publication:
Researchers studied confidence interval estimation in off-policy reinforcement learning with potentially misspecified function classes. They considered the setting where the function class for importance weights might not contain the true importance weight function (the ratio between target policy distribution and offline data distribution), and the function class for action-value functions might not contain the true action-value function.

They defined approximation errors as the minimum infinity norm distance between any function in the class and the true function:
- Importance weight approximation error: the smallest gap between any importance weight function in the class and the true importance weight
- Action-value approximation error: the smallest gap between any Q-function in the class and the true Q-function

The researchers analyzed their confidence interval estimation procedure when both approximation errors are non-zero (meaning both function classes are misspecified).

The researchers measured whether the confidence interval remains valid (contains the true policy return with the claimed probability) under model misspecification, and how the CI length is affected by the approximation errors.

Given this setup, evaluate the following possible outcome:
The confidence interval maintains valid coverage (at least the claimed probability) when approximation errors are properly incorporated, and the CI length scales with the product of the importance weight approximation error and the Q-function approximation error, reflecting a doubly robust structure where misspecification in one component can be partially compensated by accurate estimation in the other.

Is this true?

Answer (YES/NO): NO